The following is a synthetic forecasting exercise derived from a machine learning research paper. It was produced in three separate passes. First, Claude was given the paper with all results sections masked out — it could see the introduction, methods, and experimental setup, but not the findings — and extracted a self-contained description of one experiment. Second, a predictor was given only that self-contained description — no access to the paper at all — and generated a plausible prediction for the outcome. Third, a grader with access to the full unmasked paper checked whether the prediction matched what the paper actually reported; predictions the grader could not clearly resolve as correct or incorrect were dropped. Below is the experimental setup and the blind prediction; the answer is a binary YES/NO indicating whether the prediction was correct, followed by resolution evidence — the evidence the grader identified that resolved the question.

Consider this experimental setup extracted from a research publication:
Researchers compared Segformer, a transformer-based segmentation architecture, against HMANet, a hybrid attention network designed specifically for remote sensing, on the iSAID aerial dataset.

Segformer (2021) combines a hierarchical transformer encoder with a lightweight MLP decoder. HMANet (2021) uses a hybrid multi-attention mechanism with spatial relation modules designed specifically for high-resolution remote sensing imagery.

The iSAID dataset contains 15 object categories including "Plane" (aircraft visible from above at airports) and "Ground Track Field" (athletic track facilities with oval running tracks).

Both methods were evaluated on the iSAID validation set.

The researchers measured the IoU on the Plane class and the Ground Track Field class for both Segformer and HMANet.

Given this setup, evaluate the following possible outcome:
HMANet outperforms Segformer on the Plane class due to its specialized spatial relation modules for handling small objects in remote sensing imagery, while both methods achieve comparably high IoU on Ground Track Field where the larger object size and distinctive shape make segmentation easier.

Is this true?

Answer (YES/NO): NO